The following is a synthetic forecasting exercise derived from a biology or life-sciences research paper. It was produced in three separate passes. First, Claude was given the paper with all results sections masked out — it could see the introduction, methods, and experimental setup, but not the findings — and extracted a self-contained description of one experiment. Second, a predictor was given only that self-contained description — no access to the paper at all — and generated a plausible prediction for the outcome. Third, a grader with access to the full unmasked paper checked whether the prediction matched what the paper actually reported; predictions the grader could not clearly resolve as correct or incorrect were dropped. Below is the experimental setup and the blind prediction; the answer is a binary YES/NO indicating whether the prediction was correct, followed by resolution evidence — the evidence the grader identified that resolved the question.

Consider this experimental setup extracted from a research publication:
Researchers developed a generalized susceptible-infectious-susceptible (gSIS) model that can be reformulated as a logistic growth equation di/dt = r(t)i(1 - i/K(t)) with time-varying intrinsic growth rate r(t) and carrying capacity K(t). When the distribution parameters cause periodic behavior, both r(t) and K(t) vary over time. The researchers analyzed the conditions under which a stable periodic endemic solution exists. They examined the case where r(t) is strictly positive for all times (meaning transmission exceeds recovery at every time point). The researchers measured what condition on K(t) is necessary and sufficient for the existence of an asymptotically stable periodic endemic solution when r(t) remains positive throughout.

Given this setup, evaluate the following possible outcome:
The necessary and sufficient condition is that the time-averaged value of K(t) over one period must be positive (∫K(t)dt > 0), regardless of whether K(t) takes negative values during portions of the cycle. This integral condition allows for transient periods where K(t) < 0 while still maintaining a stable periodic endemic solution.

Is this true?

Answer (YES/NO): NO